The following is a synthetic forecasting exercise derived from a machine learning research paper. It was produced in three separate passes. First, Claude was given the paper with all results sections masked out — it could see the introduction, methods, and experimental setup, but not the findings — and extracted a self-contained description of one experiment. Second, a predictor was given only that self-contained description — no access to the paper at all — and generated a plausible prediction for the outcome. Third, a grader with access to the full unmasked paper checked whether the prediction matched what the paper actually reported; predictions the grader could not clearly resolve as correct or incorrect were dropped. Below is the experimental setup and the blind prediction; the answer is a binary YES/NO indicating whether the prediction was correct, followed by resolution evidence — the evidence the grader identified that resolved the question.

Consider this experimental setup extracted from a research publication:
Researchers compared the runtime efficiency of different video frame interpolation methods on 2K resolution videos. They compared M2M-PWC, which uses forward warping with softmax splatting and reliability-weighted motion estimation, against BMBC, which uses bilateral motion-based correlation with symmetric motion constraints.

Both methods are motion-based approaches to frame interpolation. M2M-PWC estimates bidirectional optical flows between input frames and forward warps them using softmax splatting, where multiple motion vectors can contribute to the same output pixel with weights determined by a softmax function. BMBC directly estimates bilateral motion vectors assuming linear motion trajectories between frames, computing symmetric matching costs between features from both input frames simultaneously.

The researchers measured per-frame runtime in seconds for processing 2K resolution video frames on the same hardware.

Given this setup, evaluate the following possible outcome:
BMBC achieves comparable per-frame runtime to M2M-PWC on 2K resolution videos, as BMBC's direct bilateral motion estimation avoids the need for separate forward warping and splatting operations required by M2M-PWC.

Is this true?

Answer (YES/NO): NO